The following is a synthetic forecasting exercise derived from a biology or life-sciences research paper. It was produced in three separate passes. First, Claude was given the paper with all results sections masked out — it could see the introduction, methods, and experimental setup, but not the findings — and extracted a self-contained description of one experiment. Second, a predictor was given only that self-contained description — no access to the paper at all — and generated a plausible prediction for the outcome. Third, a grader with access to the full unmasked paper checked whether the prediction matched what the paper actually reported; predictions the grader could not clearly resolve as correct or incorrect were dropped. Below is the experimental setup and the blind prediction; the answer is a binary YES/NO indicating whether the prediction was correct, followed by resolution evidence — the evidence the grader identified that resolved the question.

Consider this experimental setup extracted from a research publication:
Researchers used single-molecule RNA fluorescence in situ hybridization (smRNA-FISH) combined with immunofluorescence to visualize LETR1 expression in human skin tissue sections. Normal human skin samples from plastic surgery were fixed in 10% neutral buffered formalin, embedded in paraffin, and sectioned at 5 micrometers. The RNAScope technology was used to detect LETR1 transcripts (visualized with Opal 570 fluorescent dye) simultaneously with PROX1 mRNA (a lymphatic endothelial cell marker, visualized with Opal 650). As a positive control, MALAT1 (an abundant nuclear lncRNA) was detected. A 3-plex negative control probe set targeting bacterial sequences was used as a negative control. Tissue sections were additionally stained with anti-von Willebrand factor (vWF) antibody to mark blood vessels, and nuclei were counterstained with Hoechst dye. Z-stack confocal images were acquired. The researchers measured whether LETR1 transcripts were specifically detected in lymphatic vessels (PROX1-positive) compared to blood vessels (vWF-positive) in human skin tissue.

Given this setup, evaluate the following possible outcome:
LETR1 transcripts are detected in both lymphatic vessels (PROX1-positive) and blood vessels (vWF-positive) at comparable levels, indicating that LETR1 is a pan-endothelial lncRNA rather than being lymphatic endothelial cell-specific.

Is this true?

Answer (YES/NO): NO